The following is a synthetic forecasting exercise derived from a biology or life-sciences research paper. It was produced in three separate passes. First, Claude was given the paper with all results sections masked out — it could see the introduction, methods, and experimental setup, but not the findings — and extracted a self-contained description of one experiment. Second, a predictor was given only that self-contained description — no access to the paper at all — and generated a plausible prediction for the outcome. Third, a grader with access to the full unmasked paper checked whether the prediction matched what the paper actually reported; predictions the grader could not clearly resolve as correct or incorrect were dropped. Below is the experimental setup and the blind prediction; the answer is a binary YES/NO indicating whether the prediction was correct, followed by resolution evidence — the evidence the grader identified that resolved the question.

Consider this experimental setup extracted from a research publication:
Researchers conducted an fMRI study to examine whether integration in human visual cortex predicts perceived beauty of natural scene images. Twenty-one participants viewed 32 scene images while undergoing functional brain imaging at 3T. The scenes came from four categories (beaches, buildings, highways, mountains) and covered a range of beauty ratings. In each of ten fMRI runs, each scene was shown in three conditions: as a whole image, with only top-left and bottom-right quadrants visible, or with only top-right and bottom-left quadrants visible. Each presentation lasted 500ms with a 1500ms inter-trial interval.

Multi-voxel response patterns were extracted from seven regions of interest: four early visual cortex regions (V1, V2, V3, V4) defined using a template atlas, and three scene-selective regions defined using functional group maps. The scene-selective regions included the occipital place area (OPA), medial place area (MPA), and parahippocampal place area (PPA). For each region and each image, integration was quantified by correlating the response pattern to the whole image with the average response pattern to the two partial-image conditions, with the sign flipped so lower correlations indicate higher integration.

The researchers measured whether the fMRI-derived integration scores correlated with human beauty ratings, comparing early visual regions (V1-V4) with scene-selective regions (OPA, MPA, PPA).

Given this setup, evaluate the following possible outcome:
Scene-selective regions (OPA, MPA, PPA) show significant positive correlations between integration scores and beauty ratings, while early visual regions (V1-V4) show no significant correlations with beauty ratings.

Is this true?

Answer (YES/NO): NO